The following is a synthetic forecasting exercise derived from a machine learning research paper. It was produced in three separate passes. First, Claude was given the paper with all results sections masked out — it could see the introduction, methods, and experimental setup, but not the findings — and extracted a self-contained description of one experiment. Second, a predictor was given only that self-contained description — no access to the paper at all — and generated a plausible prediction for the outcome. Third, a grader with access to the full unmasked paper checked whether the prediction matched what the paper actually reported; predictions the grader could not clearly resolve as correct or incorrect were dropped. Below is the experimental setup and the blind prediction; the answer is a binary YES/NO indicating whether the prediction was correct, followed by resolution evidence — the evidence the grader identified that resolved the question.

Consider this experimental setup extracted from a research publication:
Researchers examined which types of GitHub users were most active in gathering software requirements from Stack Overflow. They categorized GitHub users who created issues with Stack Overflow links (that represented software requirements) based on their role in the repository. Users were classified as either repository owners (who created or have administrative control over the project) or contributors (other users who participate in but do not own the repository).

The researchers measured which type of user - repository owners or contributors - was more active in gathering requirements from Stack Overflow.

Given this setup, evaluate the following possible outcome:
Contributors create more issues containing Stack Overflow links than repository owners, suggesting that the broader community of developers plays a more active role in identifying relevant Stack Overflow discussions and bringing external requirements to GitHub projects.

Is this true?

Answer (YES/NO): NO